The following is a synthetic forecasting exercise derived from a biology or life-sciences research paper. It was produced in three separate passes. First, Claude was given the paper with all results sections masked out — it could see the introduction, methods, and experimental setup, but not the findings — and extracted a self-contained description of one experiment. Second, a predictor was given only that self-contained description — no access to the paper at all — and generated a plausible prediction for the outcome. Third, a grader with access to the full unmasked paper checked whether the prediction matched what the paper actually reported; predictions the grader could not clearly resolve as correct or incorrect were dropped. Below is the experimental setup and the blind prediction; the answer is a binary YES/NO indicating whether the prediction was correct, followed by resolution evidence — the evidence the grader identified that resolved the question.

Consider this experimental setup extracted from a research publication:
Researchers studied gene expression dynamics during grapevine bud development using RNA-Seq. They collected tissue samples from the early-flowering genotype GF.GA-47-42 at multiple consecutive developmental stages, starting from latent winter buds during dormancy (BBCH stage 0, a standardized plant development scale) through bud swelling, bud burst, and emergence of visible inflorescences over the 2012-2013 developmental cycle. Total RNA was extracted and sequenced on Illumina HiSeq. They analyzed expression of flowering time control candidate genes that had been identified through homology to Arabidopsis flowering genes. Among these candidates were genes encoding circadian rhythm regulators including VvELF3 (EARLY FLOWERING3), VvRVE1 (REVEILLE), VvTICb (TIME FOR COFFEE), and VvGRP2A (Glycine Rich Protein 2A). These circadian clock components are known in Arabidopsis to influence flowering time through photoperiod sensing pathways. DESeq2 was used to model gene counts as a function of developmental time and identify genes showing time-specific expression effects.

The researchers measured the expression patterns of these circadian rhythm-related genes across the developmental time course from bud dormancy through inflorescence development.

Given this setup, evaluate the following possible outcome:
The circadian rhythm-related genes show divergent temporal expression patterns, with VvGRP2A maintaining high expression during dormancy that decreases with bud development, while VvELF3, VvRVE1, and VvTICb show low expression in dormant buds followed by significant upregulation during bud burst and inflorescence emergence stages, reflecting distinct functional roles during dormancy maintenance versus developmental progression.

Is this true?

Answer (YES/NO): NO